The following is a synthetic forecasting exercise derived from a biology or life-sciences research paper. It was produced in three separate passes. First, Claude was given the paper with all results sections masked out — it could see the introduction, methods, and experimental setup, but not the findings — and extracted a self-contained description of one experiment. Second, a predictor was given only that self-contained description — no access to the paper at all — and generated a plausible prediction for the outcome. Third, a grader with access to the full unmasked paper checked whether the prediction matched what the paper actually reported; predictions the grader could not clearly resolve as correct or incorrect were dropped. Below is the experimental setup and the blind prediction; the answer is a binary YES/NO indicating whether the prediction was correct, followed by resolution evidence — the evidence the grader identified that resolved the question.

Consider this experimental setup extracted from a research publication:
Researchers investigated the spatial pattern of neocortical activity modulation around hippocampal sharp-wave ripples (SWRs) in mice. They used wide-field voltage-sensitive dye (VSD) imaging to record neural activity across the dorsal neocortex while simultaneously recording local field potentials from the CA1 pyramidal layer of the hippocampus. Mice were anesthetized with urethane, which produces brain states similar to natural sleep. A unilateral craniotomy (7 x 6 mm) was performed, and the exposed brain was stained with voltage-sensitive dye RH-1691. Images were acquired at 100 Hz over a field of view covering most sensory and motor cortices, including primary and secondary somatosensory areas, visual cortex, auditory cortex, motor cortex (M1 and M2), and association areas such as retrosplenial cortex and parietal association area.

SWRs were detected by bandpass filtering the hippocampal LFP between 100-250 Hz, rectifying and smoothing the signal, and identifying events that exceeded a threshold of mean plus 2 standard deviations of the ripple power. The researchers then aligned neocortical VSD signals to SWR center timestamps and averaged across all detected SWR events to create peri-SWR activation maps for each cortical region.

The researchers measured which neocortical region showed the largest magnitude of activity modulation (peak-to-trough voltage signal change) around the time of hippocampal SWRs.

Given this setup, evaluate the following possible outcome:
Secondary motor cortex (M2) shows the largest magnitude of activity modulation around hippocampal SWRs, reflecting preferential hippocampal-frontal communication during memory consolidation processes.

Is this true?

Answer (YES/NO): NO